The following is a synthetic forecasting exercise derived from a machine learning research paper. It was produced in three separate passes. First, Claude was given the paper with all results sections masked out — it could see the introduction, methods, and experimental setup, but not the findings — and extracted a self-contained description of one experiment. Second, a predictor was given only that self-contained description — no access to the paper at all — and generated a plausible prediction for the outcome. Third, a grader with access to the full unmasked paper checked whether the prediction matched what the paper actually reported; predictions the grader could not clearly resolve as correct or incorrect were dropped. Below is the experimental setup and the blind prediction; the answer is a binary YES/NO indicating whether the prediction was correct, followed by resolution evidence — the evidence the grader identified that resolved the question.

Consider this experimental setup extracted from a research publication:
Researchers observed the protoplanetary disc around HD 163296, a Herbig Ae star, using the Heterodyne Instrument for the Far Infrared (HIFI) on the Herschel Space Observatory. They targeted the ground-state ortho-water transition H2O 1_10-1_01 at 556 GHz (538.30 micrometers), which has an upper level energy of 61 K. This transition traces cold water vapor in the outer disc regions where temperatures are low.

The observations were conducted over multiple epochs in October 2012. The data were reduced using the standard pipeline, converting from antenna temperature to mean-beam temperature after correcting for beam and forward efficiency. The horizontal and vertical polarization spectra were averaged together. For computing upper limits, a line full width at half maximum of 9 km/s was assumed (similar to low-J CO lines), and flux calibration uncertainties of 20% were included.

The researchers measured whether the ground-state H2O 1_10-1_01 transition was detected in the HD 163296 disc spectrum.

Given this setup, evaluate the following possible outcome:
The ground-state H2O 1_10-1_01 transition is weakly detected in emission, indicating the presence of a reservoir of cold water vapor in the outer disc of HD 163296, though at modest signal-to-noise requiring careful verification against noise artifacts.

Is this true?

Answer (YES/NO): NO